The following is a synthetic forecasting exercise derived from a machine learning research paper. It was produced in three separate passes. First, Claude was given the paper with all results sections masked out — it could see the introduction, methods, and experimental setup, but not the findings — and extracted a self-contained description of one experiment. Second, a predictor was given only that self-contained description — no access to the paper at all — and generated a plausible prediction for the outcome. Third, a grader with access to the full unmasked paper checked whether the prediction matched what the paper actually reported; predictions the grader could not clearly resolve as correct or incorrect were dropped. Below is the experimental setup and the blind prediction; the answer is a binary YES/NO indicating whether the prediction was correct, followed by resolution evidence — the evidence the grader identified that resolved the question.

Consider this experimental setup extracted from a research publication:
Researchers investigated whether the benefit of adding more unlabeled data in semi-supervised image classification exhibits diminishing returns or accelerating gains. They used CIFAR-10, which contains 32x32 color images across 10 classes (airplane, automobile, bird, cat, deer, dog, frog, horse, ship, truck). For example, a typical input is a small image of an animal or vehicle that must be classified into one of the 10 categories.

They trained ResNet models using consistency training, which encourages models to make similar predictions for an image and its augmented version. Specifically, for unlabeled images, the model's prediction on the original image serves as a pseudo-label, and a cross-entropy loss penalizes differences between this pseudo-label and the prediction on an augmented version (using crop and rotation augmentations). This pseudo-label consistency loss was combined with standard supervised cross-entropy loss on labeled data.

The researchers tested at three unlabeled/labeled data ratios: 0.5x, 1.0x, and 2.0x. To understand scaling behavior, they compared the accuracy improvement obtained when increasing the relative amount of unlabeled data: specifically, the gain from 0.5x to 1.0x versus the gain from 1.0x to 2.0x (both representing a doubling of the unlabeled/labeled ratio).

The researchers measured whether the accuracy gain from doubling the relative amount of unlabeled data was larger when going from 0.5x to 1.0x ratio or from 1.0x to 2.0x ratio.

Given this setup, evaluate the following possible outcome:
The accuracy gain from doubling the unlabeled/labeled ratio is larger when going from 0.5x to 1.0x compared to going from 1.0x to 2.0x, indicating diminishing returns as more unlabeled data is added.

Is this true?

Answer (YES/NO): NO